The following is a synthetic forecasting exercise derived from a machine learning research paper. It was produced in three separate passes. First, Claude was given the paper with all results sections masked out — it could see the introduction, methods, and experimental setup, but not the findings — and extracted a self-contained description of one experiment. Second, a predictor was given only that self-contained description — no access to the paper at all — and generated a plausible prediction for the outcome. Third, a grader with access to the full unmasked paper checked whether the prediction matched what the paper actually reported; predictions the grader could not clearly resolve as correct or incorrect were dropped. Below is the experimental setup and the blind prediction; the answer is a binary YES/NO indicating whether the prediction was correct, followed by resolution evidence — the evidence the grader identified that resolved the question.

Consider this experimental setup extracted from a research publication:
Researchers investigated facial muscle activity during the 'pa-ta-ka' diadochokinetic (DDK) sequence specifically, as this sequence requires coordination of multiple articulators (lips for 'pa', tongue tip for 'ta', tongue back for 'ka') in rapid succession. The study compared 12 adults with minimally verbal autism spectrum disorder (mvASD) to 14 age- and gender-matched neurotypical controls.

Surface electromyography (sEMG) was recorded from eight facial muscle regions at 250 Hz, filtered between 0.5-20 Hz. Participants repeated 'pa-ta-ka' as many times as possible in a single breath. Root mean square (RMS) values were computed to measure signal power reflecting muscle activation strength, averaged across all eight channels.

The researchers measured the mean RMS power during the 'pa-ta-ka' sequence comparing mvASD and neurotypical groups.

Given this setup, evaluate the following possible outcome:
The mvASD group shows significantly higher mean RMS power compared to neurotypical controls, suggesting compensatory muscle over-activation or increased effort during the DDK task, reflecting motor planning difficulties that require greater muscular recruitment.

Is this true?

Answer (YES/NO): NO